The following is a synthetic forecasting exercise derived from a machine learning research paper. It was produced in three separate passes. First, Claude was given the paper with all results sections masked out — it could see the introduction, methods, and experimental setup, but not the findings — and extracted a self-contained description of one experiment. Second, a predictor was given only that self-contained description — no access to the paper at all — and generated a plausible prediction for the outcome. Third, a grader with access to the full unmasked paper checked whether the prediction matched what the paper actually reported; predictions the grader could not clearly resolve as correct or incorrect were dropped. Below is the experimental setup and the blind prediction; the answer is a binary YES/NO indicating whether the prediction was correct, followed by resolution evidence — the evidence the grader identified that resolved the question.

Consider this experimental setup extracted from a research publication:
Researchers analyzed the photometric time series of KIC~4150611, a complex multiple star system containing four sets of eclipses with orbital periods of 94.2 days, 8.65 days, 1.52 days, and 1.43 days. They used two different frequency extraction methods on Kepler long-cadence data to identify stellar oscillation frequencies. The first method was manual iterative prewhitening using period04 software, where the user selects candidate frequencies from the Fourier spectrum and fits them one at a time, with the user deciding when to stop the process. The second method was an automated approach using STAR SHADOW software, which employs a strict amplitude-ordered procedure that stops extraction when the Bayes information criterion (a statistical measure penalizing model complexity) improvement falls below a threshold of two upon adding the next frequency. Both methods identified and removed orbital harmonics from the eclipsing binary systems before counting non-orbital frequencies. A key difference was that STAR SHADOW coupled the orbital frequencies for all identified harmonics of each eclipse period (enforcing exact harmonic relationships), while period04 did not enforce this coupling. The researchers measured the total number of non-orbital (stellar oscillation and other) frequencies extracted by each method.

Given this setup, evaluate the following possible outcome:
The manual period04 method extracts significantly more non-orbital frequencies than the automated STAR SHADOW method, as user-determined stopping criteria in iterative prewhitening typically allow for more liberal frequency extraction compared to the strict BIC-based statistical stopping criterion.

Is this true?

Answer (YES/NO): YES